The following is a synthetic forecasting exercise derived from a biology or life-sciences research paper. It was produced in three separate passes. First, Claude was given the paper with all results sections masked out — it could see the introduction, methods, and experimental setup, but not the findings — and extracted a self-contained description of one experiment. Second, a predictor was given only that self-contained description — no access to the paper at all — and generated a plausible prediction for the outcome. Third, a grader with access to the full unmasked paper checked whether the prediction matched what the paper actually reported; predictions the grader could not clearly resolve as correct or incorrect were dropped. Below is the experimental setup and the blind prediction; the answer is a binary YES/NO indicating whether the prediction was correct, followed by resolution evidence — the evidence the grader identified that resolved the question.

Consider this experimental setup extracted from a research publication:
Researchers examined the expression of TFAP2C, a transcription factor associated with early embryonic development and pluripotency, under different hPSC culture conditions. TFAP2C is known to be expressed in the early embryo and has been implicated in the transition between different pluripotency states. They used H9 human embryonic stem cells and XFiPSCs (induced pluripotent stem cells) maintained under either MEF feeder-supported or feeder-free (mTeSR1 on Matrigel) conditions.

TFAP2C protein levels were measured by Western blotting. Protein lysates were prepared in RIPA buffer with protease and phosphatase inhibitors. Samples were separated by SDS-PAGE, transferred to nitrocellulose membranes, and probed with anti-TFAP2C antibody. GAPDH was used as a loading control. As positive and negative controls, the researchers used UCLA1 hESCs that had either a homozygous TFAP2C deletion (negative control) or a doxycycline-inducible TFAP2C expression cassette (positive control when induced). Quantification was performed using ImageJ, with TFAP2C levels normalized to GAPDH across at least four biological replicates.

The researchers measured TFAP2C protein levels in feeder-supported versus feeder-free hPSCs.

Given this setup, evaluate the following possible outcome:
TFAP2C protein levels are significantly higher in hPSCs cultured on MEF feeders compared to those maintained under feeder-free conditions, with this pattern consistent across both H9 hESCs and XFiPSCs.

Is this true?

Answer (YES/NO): NO